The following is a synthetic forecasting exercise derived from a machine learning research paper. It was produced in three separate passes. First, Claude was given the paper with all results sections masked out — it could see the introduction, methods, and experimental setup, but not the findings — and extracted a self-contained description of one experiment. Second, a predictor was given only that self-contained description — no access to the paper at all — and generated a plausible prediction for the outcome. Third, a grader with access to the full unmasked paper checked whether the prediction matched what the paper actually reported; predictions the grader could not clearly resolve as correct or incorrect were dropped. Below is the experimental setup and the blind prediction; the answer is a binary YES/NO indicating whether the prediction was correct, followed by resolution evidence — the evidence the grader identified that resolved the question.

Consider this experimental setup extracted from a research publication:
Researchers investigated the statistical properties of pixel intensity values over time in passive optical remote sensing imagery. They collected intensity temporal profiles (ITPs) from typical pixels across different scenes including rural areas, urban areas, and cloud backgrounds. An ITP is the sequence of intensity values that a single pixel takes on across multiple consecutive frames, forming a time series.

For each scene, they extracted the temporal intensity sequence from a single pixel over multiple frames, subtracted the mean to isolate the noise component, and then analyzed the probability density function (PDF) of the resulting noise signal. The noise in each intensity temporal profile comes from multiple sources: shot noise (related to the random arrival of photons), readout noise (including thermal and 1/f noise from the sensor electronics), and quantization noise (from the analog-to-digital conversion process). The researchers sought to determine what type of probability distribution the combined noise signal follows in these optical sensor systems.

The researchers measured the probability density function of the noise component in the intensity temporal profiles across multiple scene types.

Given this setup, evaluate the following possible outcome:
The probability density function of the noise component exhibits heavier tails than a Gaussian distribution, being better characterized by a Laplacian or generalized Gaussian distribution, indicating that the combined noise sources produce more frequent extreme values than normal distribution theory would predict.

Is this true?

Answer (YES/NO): NO